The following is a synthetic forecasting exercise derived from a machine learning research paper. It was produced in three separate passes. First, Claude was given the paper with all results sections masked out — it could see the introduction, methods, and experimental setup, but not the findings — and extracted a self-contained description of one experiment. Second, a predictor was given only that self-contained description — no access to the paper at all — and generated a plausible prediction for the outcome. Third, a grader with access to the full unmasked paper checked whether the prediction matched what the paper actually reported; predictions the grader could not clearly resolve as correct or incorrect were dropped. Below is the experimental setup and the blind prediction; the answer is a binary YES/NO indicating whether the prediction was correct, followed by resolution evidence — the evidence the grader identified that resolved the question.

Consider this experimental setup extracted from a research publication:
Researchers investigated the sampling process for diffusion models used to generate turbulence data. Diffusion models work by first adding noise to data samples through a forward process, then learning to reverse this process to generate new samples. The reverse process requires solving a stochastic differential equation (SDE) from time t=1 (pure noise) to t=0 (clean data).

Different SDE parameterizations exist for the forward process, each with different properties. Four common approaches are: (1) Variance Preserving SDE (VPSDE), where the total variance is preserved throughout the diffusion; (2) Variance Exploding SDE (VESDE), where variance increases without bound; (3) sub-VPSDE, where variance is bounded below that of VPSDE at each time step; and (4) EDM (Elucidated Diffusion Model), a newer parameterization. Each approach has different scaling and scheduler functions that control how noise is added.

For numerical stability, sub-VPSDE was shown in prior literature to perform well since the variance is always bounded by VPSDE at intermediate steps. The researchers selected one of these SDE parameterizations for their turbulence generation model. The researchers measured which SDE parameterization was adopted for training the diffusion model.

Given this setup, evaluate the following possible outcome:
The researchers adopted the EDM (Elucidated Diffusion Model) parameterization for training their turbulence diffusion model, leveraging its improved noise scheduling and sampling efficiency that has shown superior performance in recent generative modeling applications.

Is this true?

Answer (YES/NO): NO